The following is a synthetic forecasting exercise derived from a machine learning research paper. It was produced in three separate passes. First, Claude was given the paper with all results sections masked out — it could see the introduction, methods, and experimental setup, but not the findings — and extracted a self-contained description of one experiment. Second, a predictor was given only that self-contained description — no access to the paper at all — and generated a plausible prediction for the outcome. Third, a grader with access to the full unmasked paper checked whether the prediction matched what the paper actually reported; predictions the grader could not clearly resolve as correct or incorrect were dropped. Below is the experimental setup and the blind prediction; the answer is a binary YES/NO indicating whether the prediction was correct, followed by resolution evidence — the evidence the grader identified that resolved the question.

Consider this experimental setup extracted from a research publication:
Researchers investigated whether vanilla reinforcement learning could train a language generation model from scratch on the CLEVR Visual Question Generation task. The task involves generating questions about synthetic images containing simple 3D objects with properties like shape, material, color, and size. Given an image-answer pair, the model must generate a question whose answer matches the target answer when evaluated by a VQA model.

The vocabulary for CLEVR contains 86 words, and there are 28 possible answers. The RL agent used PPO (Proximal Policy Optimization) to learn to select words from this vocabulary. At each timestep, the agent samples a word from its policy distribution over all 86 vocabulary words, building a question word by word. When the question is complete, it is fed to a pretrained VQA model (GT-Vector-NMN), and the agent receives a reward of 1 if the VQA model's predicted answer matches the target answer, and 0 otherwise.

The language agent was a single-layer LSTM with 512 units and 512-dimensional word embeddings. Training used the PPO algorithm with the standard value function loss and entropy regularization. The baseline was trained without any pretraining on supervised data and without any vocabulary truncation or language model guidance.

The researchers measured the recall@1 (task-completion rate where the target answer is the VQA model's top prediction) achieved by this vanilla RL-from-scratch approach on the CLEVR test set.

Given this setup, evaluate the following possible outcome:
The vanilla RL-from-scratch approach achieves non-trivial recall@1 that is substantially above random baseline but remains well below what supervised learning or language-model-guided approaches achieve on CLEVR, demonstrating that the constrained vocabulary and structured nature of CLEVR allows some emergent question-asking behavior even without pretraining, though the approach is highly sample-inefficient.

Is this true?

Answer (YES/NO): NO